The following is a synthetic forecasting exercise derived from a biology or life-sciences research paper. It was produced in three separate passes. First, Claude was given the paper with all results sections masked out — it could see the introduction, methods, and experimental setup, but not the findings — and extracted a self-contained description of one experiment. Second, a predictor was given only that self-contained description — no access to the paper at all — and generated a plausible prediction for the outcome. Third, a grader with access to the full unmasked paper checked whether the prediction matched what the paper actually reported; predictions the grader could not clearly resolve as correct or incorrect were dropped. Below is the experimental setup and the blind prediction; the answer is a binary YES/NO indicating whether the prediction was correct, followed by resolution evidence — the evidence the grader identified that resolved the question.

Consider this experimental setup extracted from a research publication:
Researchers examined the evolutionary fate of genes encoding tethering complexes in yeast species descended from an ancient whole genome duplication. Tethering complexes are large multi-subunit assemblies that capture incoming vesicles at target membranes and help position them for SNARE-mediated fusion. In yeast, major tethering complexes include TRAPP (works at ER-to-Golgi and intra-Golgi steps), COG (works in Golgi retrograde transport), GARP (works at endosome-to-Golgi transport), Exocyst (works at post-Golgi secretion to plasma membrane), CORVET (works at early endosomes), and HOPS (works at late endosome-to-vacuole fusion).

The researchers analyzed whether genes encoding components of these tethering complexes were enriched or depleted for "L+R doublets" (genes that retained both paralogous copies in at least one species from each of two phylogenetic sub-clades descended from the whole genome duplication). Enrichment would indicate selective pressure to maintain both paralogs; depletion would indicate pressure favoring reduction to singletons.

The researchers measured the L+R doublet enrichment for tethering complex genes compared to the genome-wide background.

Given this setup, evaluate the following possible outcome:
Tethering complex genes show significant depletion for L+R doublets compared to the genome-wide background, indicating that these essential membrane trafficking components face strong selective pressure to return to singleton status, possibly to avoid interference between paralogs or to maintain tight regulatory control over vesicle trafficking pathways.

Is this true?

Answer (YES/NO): YES